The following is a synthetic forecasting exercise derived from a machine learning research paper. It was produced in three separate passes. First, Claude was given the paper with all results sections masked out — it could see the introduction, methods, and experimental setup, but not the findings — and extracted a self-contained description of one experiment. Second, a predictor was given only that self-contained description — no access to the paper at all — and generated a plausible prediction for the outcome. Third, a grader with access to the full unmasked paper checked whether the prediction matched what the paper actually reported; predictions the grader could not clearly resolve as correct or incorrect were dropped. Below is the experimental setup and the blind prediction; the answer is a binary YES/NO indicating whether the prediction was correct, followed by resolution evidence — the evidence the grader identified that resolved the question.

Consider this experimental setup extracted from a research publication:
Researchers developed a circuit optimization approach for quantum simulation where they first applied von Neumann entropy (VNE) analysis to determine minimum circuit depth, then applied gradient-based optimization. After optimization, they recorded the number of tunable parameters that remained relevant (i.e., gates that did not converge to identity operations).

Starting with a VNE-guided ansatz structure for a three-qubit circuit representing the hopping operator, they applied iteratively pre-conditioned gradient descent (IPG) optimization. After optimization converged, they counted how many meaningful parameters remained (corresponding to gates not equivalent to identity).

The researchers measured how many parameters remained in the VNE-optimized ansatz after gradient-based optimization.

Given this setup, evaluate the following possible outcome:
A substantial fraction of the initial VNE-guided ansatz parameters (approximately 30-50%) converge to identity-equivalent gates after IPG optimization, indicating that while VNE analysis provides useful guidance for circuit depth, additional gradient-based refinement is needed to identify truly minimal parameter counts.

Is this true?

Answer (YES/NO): NO